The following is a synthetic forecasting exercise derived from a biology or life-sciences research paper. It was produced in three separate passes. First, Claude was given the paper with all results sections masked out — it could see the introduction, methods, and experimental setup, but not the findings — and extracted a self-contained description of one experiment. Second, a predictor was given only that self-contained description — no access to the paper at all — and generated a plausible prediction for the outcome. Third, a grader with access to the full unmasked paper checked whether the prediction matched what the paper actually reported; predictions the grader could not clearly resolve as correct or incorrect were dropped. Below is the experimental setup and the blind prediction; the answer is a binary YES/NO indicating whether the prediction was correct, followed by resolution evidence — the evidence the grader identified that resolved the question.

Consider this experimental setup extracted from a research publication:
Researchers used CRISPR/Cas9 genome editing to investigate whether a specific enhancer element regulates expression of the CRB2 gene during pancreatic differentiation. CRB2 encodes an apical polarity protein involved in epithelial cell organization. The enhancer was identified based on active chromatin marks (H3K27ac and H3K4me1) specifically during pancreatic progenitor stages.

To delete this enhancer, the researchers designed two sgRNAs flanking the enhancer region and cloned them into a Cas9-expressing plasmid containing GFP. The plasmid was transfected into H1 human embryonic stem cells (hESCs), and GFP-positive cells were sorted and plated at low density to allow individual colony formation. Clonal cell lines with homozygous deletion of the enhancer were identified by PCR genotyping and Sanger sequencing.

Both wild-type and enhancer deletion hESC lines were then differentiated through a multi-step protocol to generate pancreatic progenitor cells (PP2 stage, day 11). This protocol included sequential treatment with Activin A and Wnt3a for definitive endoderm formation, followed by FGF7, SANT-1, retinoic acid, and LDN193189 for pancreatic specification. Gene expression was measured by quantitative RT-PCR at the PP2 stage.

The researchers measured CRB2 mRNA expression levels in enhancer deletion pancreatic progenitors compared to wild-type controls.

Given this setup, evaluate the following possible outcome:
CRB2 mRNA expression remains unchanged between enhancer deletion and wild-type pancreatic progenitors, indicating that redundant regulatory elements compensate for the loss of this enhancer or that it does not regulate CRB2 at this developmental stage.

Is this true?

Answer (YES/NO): NO